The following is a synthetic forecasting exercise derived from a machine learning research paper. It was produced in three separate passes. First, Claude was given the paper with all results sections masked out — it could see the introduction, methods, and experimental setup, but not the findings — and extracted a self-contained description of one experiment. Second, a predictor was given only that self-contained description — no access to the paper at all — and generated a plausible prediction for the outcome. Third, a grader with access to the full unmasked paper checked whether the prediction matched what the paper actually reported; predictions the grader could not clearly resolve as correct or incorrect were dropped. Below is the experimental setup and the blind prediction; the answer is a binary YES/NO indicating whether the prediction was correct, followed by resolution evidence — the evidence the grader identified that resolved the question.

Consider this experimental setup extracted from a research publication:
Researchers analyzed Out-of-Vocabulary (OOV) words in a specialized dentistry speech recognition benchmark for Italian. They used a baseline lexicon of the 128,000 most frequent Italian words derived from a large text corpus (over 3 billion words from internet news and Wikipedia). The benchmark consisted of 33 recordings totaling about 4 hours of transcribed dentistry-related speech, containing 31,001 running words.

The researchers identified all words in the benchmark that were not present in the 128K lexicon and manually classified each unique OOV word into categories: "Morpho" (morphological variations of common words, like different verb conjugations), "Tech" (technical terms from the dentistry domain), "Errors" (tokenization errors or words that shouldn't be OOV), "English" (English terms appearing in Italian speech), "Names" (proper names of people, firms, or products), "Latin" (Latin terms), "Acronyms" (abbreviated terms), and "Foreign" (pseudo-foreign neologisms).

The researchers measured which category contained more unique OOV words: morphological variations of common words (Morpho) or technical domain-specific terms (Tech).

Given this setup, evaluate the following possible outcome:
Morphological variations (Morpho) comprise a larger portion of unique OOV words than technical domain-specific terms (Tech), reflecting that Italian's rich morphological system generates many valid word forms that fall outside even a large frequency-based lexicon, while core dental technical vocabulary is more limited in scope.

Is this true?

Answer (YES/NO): YES